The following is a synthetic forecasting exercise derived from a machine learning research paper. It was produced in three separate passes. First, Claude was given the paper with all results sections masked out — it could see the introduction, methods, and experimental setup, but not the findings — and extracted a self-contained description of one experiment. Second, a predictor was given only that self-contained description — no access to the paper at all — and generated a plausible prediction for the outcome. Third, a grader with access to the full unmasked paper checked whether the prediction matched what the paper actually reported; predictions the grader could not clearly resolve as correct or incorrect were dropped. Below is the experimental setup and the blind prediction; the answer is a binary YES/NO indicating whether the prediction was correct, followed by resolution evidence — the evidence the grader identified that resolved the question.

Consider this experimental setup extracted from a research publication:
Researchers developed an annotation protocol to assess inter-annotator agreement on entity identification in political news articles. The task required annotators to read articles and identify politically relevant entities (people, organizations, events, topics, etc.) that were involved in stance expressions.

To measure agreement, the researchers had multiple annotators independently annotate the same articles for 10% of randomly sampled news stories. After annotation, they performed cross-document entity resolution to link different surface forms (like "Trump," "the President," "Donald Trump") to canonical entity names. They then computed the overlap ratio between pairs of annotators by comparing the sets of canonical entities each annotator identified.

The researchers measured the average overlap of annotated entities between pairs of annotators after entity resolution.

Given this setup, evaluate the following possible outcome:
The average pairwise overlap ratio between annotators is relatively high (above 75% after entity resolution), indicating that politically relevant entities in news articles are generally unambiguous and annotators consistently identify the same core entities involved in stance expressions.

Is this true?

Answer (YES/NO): NO